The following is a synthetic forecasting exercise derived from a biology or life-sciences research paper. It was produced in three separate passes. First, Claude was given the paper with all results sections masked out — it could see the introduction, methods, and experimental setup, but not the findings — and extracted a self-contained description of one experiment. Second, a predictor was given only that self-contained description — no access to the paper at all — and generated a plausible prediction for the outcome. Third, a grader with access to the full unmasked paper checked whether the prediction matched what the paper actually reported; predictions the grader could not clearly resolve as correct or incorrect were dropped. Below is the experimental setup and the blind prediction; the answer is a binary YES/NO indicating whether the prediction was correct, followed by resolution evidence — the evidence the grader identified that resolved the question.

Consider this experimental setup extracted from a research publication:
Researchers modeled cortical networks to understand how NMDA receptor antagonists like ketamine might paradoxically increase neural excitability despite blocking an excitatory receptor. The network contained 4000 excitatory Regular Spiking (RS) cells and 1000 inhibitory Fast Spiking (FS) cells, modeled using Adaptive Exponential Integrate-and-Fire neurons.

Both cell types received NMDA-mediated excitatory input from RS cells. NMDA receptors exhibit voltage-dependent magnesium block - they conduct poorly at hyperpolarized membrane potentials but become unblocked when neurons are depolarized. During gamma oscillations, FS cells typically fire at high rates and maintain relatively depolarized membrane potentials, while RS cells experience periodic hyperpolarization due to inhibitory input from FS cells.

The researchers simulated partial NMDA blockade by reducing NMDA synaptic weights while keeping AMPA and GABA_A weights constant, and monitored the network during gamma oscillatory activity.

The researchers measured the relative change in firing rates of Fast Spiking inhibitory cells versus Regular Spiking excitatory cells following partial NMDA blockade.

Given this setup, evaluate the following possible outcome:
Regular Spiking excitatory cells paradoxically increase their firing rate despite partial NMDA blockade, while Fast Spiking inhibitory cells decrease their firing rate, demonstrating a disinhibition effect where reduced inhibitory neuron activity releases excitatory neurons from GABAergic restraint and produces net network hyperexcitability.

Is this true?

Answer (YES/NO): YES